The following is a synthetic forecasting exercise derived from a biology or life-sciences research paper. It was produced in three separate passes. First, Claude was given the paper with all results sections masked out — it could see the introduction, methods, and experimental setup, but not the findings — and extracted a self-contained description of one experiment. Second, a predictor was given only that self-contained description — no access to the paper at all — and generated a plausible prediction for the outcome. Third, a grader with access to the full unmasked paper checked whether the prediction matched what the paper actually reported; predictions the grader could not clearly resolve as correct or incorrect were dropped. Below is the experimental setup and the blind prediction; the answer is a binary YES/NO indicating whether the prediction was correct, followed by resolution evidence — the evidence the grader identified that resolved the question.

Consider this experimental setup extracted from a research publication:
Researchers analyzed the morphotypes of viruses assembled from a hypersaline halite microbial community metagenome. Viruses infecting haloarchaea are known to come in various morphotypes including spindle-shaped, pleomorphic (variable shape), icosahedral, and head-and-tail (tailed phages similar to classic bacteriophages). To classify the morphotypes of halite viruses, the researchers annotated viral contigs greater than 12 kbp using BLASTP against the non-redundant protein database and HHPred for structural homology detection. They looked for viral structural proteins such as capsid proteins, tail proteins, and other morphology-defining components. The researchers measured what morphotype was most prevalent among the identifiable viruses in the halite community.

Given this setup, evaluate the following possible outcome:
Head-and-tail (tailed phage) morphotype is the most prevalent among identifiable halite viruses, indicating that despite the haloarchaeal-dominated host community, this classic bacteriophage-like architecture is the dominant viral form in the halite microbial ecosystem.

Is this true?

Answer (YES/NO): YES